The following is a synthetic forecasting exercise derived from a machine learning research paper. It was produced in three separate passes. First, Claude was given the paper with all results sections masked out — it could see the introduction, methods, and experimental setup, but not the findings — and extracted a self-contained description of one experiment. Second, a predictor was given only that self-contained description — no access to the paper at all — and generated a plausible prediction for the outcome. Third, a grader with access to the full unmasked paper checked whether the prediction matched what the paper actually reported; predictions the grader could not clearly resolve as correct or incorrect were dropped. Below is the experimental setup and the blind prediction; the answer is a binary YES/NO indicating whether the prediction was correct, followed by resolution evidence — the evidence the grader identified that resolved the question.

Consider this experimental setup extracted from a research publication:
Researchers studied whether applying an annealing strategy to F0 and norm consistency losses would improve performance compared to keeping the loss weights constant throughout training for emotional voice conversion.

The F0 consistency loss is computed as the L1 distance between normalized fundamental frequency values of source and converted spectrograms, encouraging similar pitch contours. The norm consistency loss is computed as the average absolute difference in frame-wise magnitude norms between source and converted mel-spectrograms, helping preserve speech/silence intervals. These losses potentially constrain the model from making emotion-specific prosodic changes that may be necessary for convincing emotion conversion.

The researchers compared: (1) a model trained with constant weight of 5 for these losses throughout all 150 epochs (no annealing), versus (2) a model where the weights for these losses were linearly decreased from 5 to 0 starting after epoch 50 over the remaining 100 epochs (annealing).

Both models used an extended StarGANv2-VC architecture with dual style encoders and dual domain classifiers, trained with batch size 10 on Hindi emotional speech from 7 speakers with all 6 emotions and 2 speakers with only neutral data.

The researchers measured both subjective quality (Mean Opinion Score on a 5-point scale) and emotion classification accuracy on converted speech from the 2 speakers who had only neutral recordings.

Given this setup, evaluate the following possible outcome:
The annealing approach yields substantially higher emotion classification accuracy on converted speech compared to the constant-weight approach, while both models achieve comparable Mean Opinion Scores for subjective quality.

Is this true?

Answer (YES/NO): NO